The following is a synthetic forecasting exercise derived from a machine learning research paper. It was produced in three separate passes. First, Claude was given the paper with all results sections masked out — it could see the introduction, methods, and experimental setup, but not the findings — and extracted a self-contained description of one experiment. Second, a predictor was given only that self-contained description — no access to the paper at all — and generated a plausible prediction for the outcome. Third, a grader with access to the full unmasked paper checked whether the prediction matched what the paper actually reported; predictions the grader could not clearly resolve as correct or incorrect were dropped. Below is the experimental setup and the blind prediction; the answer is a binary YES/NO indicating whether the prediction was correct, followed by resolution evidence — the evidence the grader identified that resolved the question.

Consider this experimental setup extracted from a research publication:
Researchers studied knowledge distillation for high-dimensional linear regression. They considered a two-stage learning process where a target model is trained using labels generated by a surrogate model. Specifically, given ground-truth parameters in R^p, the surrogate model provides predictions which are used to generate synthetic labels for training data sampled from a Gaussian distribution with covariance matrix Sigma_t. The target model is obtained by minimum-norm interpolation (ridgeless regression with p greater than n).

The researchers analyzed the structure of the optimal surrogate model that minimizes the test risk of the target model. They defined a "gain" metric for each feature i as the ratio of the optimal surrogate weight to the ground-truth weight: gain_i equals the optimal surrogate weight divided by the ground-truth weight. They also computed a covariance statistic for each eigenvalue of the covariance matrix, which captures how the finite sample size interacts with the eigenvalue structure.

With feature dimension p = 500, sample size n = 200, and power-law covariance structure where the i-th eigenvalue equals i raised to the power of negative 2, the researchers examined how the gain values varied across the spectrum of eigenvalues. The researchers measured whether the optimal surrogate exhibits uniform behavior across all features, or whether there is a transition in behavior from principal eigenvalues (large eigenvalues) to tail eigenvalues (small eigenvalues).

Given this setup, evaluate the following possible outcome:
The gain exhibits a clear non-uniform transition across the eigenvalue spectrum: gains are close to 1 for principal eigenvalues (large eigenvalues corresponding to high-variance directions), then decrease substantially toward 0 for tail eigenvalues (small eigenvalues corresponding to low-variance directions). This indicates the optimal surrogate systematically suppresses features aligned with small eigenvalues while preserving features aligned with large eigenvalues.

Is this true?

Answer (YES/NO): NO